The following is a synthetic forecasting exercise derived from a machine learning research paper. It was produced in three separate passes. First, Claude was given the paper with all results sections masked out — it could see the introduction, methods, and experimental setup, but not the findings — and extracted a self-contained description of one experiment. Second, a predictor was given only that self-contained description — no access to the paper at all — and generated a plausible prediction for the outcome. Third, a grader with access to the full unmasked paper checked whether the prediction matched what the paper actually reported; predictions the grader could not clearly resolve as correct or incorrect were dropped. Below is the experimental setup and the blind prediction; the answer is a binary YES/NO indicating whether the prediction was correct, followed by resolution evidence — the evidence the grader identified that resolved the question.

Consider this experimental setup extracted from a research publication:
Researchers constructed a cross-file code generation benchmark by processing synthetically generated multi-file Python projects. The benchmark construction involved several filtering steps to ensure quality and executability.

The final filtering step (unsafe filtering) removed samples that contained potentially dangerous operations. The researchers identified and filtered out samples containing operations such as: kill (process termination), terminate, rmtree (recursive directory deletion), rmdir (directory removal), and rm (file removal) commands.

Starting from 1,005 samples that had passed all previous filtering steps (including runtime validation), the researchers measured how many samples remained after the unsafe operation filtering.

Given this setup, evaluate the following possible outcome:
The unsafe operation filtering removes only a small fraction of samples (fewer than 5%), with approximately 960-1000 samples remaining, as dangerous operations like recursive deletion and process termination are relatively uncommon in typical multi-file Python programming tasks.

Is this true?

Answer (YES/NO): NO